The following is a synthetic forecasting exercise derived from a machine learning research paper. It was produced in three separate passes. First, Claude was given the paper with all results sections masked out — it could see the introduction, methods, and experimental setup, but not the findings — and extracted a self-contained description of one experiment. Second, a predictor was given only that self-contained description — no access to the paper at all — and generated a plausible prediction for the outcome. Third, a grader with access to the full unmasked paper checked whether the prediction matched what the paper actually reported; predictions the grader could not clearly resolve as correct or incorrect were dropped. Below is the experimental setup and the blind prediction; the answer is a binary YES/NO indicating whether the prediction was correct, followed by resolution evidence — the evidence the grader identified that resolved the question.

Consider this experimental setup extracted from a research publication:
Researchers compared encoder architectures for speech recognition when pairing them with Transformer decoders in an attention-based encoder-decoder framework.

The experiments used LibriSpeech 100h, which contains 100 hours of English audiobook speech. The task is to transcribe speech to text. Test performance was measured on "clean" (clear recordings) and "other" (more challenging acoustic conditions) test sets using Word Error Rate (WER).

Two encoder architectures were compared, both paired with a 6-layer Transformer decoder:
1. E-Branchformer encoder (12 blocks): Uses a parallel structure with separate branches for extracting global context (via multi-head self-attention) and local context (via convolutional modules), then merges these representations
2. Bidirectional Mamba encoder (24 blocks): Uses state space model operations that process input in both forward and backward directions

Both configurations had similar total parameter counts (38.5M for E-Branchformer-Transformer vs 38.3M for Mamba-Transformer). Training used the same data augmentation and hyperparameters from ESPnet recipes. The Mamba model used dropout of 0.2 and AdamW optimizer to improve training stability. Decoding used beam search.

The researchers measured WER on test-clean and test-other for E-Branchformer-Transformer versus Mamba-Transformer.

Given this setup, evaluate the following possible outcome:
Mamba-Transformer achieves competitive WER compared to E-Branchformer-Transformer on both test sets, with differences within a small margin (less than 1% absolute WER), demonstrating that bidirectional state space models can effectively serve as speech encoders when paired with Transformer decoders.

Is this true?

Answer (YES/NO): NO